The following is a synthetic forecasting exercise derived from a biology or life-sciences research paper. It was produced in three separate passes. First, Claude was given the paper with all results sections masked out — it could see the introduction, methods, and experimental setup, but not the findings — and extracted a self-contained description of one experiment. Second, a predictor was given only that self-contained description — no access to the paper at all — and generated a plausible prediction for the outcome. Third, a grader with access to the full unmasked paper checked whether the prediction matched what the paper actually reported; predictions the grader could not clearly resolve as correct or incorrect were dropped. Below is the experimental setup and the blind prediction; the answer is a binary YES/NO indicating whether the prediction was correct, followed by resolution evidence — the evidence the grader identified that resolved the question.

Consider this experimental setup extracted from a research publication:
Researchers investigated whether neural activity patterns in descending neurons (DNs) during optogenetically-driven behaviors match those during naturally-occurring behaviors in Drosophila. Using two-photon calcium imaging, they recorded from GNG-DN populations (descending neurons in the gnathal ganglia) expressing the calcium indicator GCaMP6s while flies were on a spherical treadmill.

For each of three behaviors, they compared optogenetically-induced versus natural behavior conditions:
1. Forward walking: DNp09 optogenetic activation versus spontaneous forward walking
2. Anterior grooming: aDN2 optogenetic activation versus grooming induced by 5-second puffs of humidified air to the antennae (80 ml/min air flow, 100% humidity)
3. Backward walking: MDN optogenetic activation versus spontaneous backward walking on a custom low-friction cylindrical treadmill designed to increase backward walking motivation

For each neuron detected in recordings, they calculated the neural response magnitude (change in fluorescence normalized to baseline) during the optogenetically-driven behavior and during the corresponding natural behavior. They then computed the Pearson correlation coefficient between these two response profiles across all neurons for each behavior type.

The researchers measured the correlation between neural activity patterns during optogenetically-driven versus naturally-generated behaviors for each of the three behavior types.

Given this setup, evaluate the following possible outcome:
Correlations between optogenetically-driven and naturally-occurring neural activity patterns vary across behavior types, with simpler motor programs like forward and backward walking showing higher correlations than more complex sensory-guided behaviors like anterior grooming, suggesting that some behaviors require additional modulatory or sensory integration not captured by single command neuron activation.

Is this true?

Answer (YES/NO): NO